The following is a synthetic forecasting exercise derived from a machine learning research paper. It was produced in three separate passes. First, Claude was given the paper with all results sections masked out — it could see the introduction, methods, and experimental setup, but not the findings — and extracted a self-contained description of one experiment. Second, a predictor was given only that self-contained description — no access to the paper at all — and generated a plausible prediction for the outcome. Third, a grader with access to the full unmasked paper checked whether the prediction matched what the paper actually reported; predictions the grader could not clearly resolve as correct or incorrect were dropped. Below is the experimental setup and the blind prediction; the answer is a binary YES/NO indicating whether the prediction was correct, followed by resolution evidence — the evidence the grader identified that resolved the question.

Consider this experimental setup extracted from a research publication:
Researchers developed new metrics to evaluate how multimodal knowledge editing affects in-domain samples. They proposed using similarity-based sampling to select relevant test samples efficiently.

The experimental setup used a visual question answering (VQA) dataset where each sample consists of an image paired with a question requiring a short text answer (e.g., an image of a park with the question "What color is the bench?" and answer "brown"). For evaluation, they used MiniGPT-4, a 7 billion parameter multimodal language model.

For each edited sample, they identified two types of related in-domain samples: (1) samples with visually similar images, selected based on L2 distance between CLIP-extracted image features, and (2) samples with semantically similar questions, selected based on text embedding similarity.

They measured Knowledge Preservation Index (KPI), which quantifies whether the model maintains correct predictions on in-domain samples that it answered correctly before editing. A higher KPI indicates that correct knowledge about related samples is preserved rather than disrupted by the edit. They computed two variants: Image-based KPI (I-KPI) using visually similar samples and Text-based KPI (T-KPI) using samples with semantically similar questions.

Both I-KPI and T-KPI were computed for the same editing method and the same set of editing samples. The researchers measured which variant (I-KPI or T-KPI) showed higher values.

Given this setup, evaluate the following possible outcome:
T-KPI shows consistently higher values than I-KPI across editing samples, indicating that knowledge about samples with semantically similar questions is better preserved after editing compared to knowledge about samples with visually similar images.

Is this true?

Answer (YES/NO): NO